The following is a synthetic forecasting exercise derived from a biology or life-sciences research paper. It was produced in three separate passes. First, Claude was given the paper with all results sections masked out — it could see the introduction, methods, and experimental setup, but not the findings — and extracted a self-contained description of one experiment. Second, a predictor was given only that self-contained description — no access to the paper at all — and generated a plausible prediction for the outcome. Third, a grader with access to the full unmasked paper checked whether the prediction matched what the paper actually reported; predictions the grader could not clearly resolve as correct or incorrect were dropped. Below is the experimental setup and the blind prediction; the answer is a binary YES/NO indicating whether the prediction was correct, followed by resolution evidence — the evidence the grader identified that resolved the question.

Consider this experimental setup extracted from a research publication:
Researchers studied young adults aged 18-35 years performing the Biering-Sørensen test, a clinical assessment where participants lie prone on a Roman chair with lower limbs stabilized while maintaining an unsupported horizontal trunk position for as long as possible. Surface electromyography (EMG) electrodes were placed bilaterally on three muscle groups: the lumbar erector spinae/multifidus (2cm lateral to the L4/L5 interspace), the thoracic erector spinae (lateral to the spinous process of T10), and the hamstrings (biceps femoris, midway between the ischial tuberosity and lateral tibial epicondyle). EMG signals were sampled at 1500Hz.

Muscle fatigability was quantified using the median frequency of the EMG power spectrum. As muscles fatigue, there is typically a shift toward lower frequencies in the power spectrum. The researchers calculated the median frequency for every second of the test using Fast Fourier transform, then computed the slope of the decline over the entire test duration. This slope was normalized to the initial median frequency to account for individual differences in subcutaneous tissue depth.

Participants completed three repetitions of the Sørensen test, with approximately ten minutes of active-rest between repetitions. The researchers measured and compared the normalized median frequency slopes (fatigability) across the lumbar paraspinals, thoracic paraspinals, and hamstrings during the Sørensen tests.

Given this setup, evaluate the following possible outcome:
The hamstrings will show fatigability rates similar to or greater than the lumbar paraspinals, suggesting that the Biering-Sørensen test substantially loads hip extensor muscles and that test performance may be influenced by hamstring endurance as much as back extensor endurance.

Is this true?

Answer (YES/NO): NO